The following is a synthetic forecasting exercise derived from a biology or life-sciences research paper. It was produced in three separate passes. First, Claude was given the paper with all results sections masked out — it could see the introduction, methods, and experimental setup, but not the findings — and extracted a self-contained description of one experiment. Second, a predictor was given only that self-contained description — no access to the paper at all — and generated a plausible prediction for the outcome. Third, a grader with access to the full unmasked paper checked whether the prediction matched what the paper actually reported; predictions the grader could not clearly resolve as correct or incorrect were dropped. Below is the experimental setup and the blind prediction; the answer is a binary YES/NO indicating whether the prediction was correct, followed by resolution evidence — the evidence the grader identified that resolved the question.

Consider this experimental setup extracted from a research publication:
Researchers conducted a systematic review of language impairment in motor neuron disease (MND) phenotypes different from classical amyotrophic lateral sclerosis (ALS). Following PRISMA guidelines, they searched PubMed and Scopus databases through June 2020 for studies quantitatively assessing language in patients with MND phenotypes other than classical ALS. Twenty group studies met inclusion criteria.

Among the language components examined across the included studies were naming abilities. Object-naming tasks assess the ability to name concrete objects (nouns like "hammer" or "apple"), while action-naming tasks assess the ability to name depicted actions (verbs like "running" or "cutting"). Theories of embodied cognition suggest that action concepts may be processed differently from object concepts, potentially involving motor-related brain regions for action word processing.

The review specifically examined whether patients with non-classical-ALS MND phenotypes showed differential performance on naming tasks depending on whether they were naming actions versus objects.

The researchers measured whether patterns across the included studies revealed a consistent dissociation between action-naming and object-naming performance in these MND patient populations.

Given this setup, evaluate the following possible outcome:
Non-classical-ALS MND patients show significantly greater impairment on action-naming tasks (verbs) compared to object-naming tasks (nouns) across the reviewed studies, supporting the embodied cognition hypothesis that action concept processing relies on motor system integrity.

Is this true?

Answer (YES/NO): YES